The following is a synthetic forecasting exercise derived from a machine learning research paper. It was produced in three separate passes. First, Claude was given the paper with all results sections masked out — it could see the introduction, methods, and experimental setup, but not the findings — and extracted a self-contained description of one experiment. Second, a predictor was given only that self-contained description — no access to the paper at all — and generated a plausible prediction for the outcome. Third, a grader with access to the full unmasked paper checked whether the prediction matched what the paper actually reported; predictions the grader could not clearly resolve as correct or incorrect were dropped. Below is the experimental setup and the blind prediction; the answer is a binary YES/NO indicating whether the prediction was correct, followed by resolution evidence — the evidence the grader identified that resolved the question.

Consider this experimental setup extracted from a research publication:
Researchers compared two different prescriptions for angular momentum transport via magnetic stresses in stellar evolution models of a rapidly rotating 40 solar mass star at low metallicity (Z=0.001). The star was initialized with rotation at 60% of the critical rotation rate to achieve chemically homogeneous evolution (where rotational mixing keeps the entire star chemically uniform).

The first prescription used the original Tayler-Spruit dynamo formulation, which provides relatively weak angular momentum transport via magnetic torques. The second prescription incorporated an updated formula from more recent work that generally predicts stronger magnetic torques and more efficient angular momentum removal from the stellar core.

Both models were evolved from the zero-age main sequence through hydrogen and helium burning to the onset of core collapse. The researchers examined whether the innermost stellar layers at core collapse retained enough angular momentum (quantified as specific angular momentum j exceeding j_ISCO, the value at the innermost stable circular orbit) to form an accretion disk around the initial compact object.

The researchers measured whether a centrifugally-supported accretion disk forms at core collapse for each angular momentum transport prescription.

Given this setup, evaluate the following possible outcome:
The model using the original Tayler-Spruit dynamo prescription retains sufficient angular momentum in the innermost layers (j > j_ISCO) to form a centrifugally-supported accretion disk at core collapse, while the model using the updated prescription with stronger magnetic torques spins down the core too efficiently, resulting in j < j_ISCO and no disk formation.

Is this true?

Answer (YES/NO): YES